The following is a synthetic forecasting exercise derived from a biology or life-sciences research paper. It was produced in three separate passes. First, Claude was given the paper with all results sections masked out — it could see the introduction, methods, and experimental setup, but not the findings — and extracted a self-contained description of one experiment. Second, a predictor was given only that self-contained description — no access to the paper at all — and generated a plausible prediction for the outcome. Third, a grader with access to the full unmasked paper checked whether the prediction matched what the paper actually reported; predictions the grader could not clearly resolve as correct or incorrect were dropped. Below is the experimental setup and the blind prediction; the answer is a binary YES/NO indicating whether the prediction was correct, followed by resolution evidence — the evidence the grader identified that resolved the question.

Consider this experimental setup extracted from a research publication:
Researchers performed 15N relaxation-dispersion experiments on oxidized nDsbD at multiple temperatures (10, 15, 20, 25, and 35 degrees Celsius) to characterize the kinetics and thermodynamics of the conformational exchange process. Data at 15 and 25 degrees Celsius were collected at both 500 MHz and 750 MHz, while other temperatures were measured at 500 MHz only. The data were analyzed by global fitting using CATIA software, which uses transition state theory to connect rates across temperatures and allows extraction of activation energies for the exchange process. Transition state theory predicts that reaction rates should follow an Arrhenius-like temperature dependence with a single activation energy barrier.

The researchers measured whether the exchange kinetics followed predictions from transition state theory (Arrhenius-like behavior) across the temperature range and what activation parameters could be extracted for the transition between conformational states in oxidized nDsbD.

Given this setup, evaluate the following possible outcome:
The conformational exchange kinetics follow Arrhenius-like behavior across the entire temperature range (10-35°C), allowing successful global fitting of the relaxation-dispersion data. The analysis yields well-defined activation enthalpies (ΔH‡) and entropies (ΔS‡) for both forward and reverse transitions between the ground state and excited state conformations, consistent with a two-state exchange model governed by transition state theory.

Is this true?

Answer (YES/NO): NO